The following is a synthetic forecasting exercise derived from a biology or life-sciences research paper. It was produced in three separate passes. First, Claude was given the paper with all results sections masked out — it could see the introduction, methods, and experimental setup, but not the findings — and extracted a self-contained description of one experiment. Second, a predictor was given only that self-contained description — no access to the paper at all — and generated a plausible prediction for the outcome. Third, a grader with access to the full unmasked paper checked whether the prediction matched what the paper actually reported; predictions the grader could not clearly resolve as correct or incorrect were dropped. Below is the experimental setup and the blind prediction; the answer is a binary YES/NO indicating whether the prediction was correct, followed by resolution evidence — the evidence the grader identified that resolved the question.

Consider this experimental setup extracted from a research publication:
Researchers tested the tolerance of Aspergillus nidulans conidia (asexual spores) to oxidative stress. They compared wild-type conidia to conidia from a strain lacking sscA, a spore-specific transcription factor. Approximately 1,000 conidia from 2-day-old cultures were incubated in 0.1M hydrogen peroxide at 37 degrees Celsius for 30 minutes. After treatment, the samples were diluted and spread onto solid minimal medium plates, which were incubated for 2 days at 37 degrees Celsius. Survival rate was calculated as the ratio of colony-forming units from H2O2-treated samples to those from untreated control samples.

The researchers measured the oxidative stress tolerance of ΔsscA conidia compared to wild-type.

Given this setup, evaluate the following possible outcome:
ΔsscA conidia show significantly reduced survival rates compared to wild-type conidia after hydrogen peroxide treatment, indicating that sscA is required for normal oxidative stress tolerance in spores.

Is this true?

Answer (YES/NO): YES